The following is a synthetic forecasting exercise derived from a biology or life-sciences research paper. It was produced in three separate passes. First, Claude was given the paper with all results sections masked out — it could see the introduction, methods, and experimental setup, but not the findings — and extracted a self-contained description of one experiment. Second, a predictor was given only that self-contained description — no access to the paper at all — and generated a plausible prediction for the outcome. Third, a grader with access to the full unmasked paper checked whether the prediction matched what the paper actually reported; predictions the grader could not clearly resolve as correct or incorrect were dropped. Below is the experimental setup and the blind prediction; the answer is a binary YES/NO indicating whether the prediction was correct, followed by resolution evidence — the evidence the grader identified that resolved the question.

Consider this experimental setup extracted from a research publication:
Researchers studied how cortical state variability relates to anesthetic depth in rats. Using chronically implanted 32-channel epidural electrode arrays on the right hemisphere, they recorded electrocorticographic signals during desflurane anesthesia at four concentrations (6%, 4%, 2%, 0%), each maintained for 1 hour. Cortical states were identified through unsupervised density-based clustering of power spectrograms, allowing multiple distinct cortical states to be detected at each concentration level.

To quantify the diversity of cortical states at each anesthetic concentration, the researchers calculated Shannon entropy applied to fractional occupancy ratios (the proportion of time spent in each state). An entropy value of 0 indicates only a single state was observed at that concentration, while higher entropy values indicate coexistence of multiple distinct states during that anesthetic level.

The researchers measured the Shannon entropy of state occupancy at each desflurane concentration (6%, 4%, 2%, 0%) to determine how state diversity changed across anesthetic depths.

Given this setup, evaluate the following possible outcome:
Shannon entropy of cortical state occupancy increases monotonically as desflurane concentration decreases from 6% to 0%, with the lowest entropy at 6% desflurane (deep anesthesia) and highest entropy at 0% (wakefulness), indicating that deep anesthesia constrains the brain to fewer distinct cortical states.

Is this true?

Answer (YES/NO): NO